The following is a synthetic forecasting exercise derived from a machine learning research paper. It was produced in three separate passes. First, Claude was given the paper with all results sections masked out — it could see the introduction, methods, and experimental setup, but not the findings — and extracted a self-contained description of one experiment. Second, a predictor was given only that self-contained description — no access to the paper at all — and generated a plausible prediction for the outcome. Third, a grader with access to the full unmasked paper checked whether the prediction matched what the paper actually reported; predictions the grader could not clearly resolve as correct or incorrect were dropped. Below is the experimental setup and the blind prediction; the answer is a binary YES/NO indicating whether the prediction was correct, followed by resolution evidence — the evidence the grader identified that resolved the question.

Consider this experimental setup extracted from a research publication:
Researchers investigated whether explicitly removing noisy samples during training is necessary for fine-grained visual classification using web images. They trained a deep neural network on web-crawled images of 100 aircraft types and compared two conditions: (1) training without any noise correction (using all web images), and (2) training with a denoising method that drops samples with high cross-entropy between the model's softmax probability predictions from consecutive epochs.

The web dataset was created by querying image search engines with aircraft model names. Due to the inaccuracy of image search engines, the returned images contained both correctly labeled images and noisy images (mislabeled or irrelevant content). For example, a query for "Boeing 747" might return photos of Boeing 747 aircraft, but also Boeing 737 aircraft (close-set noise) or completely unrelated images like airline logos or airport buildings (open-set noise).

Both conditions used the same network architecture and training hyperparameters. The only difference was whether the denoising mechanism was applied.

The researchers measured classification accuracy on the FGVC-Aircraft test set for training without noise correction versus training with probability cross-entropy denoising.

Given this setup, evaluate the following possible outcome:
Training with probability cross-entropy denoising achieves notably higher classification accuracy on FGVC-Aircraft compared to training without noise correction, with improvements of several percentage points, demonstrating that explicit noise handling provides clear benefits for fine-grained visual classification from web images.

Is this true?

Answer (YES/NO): YES